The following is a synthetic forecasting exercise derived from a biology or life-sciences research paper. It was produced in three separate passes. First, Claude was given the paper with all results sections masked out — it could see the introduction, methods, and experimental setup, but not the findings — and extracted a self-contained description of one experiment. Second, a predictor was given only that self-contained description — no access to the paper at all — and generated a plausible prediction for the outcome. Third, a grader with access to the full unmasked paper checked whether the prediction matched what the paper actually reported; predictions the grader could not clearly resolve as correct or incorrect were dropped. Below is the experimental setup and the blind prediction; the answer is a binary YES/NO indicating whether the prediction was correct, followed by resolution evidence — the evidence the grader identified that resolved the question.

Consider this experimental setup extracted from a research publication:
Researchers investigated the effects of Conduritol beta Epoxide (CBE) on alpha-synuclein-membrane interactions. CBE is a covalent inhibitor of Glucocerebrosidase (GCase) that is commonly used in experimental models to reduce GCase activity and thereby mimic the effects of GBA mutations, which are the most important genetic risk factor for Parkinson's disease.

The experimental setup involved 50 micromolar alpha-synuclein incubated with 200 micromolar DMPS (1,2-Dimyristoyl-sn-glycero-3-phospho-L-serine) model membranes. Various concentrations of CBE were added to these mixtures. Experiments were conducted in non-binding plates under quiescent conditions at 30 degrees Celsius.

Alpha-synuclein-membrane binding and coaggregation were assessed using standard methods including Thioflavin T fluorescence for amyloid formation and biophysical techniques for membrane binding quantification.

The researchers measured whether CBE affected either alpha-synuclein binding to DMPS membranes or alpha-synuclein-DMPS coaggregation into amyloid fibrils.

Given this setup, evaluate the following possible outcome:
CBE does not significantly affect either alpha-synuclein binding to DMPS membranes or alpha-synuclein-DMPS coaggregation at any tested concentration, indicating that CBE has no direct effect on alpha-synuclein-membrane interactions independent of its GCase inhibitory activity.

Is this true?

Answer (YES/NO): YES